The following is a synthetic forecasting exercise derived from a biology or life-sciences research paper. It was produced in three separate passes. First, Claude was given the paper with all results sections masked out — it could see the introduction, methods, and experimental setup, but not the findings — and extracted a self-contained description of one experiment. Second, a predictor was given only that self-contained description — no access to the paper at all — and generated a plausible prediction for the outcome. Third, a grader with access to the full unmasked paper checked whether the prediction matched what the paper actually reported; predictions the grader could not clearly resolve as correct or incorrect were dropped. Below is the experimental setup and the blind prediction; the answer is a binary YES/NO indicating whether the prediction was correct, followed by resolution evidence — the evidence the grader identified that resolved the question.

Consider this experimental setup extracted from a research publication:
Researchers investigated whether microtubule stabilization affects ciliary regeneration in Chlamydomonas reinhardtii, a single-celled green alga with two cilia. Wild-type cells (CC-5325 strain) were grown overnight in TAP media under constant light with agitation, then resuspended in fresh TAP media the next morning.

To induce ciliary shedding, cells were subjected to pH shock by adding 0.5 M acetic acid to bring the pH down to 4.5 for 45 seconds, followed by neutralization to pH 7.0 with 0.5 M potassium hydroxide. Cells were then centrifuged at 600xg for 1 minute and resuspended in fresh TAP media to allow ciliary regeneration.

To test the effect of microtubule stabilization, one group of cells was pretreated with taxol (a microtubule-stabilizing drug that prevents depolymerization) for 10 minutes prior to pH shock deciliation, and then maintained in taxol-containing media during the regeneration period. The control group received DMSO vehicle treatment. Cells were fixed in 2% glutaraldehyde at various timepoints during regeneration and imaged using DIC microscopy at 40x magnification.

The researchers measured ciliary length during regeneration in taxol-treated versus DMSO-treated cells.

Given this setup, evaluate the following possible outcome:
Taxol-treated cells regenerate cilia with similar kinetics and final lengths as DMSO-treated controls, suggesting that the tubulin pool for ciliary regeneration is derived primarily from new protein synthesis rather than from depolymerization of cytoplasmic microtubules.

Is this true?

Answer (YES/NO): NO